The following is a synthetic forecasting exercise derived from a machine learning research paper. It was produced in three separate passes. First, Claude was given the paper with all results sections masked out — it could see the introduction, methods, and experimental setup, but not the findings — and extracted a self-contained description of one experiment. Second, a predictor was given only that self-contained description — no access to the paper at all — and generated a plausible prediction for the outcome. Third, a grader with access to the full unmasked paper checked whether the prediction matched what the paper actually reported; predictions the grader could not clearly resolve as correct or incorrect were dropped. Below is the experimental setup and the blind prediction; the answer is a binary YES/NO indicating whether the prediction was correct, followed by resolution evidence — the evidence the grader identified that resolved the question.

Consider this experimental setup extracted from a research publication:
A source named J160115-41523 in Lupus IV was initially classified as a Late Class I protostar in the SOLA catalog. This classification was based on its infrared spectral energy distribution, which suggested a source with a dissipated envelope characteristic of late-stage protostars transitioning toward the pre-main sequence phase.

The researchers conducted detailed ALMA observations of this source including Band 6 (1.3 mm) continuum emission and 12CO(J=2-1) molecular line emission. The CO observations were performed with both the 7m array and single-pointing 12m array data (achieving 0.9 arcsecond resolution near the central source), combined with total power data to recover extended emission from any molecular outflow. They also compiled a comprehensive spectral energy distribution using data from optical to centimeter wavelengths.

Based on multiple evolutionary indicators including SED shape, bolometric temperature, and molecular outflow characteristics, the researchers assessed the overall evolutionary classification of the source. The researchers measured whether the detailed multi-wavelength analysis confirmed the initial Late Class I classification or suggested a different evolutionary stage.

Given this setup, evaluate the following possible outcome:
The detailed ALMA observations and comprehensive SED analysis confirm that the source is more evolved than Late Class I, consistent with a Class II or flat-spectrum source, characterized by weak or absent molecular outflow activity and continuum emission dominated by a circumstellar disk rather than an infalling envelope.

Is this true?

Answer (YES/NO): NO